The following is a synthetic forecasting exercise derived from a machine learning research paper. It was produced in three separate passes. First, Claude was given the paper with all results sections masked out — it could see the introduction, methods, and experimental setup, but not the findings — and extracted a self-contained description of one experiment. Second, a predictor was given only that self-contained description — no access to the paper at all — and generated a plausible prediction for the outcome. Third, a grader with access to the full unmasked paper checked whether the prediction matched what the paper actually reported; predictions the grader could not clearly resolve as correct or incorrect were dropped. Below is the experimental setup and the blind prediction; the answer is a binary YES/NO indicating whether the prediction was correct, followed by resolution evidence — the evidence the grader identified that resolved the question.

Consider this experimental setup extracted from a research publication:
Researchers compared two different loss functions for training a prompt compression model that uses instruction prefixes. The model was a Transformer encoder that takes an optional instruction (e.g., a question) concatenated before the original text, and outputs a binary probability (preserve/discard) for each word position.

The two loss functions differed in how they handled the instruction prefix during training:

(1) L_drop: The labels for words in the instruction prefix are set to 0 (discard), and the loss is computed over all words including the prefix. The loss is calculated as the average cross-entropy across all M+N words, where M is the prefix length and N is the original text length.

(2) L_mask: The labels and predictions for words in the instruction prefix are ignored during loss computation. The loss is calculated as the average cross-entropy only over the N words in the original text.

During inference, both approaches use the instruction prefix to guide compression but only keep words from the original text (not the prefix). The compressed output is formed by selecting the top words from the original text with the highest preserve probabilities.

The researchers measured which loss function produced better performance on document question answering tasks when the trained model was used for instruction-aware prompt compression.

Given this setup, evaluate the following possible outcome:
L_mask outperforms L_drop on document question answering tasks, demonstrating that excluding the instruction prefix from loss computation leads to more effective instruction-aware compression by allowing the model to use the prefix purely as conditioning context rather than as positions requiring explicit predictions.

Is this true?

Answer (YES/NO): YES